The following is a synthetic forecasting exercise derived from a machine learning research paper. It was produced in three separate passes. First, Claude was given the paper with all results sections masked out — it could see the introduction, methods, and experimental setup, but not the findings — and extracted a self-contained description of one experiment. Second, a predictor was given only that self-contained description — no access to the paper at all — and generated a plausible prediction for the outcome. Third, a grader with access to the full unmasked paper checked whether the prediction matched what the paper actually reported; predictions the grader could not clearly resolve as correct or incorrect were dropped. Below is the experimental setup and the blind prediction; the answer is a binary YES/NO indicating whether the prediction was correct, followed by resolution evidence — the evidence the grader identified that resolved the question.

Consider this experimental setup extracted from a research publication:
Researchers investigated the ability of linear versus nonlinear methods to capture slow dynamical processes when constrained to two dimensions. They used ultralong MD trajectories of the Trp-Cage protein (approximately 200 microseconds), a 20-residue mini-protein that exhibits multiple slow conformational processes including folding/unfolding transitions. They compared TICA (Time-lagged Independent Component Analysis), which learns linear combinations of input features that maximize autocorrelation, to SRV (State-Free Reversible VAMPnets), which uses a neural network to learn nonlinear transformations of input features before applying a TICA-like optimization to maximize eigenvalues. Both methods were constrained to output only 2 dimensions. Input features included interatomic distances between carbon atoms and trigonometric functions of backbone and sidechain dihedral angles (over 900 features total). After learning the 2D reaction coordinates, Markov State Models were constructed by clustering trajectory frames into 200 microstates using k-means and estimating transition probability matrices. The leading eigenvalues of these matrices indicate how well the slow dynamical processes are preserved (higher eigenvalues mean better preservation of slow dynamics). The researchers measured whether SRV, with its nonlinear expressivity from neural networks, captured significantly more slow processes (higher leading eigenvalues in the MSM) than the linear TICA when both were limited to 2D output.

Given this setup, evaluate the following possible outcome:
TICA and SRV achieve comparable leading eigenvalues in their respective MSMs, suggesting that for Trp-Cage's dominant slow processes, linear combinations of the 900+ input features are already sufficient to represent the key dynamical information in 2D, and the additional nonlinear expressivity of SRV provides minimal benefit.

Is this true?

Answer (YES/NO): NO